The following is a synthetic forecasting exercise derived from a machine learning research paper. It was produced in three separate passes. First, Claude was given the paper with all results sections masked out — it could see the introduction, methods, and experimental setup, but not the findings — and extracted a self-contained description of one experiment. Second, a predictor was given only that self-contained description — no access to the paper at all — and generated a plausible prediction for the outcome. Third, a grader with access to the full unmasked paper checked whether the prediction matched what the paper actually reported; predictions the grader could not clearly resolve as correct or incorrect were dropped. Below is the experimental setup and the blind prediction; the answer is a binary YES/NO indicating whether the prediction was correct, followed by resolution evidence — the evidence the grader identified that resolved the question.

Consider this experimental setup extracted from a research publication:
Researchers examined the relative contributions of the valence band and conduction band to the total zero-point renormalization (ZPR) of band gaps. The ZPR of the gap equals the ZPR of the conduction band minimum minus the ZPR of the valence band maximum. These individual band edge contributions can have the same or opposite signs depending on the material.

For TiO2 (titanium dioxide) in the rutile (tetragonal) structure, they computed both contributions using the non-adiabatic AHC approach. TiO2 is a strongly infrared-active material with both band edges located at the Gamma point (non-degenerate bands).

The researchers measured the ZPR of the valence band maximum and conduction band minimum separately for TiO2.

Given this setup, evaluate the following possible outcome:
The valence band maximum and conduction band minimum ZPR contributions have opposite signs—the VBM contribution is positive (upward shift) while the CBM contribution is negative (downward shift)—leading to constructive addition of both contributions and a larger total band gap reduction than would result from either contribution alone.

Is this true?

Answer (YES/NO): YES